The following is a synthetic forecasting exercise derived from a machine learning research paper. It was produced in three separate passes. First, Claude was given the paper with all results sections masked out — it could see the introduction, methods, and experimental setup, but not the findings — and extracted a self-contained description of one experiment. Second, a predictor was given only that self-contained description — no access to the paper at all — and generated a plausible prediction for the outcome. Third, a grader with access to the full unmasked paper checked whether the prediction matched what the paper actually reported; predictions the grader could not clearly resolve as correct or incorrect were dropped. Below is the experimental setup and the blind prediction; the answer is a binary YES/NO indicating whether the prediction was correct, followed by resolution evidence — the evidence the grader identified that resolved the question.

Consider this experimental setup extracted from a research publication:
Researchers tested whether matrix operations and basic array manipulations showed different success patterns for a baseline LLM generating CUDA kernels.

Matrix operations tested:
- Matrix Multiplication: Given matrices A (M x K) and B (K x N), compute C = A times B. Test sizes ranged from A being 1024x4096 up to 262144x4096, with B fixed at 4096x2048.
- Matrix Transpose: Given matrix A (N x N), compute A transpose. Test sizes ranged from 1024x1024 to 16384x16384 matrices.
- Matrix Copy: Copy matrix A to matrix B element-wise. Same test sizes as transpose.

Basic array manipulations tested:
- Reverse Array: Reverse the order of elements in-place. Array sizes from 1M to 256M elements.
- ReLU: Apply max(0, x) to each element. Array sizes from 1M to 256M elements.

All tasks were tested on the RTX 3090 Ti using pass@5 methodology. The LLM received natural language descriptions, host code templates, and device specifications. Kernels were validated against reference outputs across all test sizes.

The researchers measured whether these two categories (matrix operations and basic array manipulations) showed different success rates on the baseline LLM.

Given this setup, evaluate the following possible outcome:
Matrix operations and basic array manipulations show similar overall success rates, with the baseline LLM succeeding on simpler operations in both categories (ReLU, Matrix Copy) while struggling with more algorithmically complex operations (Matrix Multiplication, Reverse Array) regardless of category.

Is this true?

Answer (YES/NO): NO